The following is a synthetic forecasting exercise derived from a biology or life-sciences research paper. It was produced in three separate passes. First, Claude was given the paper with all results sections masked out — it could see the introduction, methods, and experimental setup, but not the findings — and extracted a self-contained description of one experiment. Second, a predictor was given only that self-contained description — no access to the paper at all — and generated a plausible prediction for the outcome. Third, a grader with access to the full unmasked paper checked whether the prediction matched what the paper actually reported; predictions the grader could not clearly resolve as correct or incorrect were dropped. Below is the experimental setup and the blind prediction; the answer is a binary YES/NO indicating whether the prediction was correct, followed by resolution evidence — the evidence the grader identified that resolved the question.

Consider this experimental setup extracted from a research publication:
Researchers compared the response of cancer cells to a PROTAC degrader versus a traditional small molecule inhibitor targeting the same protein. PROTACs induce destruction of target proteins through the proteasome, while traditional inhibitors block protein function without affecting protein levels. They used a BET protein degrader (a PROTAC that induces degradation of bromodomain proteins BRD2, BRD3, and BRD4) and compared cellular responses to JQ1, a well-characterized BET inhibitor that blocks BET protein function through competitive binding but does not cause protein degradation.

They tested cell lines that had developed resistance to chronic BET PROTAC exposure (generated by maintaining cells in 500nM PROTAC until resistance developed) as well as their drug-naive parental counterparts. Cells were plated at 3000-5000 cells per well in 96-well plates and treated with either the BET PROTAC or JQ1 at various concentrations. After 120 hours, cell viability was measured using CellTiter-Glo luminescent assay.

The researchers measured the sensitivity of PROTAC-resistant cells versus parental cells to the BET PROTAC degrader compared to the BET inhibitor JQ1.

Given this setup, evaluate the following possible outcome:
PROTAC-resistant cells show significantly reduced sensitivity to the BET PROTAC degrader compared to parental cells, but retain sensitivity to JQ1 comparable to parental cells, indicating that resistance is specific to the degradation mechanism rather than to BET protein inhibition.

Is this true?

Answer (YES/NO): YES